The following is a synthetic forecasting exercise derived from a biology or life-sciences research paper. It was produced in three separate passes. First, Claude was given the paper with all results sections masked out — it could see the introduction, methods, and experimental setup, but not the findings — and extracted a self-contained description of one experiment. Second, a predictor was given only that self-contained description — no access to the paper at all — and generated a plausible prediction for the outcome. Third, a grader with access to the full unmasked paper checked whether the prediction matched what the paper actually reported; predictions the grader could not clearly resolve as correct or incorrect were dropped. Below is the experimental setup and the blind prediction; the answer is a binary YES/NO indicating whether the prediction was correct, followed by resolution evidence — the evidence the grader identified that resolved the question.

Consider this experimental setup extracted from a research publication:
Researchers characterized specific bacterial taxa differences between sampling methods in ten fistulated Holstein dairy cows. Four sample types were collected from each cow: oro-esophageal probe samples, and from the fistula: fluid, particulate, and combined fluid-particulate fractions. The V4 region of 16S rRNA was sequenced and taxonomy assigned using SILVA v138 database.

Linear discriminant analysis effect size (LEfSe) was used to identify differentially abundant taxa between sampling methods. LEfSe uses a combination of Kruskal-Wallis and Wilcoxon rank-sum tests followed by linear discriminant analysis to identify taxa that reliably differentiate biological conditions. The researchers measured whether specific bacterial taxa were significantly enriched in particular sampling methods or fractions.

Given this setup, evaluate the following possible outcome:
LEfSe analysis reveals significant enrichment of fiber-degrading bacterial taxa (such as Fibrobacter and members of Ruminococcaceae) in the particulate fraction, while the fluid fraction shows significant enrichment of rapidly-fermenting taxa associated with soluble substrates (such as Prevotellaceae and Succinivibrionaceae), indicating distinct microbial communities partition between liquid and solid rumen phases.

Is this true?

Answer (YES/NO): NO